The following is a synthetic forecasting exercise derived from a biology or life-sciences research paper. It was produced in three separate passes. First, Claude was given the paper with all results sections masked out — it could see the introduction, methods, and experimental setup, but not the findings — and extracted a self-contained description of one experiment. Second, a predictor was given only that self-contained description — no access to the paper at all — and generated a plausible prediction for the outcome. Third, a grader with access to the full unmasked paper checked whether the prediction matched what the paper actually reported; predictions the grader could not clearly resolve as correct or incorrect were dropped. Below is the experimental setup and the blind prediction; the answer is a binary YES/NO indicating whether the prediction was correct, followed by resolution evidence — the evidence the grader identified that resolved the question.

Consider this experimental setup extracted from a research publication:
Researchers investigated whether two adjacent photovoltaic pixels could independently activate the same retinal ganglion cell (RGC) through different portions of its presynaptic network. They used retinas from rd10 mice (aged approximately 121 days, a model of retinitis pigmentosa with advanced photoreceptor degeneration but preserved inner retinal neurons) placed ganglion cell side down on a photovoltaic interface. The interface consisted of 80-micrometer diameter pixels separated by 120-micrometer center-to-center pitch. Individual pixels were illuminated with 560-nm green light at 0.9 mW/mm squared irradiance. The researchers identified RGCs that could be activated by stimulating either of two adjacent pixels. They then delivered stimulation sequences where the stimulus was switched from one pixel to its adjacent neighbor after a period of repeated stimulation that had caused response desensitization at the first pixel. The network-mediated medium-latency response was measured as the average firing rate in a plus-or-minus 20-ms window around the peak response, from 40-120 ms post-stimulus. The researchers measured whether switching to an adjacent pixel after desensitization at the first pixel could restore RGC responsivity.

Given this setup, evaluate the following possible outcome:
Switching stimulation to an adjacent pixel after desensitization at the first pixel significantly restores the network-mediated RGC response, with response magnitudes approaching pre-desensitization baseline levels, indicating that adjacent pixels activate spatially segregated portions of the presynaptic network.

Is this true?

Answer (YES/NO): YES